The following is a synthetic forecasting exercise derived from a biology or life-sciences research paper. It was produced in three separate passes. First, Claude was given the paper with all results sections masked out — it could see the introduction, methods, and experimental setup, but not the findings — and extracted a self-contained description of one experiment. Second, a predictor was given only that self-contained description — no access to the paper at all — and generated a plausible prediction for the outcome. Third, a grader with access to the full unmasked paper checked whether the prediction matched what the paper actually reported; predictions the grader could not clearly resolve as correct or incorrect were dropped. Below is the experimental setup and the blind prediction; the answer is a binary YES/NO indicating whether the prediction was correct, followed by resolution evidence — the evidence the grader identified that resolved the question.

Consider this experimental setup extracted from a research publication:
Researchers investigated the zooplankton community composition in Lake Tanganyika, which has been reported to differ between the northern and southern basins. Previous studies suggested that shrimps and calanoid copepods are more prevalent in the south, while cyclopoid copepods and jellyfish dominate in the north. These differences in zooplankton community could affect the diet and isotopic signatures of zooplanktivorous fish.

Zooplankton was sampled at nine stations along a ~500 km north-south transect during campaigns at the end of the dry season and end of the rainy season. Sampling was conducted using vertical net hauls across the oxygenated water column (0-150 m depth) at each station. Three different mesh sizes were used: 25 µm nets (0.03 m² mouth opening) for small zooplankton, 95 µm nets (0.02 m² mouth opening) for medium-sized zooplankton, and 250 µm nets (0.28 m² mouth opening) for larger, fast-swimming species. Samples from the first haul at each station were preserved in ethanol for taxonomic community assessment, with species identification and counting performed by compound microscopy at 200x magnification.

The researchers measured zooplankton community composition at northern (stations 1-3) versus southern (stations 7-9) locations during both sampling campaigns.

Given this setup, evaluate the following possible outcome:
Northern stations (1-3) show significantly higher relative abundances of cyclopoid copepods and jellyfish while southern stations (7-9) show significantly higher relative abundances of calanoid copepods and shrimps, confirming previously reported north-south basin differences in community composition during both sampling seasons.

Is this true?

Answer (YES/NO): NO